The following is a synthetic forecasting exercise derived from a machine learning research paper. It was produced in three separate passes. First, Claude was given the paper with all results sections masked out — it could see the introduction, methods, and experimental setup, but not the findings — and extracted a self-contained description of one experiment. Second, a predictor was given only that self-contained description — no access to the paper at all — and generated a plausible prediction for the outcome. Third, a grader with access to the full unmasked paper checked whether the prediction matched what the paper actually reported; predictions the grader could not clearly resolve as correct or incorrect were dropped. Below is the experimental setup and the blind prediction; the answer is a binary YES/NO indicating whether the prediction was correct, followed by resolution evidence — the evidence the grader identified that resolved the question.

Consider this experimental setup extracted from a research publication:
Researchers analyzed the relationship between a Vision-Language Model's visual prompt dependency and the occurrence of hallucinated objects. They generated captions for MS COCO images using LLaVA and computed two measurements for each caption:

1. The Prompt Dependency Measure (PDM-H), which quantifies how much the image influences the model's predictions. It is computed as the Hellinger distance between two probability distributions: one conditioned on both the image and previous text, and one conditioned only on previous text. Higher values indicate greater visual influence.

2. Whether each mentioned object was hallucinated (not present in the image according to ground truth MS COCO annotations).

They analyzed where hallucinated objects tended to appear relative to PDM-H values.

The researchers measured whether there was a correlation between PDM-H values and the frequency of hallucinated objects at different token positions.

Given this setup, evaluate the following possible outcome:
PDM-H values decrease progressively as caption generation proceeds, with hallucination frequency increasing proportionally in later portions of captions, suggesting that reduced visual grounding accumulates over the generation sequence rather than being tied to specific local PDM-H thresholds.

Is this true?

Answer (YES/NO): NO